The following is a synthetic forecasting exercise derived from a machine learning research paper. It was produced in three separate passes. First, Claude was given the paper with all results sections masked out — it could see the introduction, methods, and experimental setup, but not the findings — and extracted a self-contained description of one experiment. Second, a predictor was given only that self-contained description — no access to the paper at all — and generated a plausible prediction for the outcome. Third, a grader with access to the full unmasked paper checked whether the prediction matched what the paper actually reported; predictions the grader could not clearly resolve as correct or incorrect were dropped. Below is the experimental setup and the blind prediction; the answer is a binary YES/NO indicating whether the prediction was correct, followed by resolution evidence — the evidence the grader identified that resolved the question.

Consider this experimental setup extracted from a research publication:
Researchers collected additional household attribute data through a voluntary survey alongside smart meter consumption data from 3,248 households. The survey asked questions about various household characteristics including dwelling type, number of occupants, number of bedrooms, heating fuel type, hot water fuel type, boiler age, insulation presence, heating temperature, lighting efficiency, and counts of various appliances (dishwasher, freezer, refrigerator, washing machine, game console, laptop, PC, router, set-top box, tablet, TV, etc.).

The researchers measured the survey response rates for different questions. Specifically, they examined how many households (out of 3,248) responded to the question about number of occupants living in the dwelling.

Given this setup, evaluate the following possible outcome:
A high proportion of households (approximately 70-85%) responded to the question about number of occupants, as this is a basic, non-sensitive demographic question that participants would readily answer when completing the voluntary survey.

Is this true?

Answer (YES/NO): NO